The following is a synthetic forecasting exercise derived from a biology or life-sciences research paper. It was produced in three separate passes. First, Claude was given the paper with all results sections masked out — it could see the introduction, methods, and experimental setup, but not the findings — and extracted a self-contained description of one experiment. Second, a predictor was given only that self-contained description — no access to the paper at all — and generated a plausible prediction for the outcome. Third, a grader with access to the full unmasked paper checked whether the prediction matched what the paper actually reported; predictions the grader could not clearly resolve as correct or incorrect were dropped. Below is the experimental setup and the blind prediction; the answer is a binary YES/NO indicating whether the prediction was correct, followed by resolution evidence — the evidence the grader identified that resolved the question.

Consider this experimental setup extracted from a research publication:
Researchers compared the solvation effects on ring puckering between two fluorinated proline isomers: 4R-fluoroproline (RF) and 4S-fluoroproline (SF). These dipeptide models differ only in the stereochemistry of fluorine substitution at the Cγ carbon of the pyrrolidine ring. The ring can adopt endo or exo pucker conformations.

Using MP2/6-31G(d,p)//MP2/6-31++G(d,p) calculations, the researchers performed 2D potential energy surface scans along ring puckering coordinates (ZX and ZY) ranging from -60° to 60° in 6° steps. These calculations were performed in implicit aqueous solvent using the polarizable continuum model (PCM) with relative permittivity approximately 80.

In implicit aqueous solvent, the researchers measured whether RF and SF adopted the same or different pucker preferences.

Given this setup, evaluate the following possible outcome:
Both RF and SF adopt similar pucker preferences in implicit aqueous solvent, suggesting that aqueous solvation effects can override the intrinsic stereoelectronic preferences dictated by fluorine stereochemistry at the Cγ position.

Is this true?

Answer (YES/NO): NO